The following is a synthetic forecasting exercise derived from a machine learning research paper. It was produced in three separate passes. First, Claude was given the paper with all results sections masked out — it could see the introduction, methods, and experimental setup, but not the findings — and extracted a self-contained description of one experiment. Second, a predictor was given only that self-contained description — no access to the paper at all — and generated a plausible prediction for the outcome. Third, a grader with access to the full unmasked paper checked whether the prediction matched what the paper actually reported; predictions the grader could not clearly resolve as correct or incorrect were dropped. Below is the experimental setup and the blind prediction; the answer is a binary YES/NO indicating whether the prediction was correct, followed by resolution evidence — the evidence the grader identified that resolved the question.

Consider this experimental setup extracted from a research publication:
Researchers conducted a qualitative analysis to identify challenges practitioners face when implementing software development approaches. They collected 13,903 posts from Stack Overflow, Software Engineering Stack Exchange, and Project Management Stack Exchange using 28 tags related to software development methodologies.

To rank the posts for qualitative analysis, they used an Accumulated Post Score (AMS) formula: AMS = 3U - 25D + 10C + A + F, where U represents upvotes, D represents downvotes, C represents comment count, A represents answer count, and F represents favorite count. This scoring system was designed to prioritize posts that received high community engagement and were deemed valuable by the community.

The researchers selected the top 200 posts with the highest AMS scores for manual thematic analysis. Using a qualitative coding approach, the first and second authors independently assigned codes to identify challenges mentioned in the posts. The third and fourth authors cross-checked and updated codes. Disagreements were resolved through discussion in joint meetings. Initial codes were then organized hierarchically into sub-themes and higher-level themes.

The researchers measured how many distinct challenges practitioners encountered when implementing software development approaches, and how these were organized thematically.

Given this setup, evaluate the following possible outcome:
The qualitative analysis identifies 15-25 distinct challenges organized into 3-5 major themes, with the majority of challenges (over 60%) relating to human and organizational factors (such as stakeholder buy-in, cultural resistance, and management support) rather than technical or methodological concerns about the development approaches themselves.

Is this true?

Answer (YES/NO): NO